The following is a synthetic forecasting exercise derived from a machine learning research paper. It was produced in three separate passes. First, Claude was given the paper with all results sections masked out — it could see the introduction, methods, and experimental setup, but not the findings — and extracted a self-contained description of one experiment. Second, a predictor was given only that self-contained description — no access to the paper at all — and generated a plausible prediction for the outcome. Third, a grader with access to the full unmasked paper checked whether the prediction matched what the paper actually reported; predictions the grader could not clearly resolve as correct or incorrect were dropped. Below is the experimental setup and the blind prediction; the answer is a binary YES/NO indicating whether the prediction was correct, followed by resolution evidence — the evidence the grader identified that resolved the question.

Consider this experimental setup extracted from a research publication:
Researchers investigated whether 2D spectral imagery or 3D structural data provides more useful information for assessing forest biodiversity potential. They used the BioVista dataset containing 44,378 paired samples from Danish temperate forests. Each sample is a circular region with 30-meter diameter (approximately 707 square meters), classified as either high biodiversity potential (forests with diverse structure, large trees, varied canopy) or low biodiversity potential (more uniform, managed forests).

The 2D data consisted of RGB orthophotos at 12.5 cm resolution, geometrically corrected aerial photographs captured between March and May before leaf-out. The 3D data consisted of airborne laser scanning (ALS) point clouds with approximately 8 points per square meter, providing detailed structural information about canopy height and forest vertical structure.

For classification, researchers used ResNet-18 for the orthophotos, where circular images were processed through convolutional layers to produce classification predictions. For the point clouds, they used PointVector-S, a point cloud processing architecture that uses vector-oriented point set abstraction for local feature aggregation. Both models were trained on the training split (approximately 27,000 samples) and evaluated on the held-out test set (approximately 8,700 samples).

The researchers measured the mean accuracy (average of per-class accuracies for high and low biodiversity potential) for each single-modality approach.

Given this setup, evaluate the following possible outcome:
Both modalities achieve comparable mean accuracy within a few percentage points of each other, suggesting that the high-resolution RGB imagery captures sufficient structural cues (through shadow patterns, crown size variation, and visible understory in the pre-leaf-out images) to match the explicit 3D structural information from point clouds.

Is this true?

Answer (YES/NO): YES